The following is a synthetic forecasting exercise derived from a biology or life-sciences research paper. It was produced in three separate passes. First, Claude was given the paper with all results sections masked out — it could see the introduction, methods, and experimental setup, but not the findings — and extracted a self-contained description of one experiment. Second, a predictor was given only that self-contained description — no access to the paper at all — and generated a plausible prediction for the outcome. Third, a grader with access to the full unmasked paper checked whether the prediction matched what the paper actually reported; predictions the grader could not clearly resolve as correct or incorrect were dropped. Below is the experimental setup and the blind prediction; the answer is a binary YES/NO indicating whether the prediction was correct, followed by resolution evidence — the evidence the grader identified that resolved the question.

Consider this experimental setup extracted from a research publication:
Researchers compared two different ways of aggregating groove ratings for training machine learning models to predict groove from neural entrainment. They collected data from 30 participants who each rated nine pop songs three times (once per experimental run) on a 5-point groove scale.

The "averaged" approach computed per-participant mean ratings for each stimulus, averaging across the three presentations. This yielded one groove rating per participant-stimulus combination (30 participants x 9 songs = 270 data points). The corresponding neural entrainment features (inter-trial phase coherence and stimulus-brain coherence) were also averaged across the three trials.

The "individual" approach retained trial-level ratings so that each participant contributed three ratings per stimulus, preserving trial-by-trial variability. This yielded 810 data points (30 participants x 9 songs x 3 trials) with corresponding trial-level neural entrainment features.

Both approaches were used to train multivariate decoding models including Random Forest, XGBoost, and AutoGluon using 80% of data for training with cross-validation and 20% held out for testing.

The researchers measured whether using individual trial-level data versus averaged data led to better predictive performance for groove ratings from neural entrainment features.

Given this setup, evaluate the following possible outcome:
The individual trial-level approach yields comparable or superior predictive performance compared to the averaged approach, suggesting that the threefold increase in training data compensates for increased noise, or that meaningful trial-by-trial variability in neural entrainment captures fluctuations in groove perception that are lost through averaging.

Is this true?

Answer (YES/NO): YES